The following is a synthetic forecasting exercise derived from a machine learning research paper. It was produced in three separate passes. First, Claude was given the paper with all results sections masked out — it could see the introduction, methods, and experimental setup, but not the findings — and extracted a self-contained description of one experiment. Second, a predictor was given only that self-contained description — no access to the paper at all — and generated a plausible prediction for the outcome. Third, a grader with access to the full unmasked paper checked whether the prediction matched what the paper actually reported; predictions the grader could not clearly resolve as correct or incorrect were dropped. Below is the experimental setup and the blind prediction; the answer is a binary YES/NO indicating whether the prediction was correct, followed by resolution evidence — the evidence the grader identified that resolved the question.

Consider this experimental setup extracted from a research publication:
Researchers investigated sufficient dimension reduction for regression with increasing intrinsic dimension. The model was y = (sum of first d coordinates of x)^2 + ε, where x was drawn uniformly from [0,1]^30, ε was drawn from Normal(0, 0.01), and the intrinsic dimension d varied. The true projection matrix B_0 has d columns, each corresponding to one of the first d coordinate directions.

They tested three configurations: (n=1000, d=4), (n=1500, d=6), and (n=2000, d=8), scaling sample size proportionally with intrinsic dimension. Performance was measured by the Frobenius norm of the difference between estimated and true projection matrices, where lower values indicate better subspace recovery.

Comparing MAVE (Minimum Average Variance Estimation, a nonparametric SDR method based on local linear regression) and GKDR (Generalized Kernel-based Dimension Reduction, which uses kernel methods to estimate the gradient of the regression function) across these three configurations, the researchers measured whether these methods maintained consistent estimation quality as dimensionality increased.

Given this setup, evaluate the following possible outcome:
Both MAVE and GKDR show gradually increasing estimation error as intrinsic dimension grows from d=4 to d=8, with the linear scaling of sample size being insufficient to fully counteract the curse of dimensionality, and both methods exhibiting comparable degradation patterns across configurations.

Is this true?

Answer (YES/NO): NO